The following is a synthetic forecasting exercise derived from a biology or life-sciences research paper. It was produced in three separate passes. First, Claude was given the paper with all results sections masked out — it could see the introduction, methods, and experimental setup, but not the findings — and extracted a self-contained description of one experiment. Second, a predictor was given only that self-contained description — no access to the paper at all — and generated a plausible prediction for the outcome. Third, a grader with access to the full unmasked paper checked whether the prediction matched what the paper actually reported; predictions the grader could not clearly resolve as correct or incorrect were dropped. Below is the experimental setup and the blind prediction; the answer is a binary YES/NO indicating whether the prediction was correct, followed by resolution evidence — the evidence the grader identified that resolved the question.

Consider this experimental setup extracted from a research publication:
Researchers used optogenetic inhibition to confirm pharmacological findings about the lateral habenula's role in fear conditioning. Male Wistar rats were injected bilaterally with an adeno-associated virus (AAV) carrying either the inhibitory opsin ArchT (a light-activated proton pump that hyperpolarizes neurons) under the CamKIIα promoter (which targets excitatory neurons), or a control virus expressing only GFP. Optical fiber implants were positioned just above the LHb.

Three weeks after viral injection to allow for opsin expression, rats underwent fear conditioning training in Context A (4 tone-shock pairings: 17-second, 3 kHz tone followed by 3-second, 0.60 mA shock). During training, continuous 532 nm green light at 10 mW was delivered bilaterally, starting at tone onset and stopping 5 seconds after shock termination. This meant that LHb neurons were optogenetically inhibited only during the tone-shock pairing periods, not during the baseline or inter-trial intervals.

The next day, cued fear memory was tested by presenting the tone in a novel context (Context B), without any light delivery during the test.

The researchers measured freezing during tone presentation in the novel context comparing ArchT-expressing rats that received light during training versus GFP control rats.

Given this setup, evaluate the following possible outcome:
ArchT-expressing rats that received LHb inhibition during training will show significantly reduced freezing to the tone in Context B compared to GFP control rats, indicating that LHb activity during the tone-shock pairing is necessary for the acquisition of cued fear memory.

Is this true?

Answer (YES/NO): YES